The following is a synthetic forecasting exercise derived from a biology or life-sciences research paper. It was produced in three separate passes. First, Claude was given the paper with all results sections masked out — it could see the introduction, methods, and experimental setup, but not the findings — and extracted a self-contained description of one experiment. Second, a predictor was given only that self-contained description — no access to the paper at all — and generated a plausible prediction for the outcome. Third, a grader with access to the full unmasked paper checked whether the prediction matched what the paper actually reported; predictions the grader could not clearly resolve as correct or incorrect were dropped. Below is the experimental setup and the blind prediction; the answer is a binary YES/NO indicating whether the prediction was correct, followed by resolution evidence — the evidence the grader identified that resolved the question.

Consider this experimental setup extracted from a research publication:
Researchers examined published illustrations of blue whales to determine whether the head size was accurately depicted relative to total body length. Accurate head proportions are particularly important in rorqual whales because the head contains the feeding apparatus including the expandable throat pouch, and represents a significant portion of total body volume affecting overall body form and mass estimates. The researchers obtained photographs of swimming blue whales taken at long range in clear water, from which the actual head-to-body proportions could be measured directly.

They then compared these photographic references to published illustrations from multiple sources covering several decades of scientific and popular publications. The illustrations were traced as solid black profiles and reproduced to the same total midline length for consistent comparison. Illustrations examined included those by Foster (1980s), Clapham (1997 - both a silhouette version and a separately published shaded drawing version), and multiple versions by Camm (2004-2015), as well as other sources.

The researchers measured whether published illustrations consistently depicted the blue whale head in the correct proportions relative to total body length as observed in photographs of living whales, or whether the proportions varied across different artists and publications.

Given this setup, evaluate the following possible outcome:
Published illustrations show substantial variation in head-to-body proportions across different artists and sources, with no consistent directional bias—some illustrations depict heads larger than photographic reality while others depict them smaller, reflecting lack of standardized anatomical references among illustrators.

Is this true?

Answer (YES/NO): NO